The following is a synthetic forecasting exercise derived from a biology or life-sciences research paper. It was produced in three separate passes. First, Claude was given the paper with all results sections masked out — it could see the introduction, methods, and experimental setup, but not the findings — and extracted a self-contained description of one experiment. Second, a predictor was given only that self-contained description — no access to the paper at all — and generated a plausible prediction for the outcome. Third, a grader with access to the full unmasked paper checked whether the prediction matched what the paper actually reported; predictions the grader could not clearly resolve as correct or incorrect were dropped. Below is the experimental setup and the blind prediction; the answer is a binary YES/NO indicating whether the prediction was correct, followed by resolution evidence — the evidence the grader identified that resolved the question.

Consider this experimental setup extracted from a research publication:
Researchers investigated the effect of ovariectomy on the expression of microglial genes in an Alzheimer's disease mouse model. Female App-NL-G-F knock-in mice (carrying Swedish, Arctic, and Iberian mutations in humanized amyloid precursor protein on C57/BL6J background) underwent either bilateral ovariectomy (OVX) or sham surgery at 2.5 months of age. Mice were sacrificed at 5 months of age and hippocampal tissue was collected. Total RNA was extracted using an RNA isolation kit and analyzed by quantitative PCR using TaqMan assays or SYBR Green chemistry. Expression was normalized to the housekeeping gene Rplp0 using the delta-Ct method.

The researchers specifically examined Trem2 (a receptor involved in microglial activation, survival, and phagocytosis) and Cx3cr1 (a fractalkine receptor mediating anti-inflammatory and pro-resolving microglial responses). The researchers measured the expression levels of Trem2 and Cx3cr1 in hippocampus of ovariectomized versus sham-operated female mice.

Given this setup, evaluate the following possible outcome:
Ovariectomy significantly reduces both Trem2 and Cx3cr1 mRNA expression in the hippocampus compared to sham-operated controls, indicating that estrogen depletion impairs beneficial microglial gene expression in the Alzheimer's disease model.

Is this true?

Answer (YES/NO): YES